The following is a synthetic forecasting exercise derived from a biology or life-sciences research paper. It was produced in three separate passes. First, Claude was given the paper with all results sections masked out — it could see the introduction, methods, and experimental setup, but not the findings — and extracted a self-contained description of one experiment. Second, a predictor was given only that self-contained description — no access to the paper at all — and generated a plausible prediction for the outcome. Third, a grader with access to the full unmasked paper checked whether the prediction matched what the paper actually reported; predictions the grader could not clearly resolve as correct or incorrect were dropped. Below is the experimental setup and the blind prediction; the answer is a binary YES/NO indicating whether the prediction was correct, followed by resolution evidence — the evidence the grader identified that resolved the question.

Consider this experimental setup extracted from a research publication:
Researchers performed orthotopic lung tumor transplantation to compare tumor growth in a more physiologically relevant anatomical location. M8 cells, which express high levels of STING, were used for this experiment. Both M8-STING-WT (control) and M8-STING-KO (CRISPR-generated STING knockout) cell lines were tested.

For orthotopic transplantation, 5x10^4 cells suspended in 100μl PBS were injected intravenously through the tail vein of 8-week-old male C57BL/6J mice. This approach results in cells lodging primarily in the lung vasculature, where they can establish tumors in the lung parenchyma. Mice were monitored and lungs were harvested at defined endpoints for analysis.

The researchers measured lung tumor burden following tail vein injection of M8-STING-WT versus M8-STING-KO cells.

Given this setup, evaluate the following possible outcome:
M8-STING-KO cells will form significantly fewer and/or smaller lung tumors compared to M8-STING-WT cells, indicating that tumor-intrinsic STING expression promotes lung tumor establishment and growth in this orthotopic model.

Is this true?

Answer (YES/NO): YES